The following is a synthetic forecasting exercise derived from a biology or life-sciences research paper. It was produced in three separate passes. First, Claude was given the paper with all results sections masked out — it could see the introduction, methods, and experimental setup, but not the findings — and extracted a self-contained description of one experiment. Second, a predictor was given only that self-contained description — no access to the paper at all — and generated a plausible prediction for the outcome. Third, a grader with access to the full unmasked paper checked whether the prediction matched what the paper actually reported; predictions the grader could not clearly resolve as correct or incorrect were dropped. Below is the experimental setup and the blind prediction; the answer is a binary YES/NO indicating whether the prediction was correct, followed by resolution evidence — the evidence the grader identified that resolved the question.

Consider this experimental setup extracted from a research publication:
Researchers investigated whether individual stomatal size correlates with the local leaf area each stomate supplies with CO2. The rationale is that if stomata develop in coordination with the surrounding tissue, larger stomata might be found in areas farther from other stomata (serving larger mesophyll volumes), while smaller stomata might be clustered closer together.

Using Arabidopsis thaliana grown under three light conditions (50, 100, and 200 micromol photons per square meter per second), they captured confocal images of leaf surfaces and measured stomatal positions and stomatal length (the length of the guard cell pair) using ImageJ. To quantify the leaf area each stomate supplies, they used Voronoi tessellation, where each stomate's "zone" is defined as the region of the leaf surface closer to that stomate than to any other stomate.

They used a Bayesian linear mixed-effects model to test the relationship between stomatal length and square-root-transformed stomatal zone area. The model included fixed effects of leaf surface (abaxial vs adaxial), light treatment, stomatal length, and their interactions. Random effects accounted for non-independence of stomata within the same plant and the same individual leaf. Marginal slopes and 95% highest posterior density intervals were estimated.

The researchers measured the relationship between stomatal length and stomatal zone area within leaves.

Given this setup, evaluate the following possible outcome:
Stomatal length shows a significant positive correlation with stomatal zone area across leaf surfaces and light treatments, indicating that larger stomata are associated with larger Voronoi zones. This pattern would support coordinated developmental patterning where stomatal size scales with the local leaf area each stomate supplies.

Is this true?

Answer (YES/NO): NO